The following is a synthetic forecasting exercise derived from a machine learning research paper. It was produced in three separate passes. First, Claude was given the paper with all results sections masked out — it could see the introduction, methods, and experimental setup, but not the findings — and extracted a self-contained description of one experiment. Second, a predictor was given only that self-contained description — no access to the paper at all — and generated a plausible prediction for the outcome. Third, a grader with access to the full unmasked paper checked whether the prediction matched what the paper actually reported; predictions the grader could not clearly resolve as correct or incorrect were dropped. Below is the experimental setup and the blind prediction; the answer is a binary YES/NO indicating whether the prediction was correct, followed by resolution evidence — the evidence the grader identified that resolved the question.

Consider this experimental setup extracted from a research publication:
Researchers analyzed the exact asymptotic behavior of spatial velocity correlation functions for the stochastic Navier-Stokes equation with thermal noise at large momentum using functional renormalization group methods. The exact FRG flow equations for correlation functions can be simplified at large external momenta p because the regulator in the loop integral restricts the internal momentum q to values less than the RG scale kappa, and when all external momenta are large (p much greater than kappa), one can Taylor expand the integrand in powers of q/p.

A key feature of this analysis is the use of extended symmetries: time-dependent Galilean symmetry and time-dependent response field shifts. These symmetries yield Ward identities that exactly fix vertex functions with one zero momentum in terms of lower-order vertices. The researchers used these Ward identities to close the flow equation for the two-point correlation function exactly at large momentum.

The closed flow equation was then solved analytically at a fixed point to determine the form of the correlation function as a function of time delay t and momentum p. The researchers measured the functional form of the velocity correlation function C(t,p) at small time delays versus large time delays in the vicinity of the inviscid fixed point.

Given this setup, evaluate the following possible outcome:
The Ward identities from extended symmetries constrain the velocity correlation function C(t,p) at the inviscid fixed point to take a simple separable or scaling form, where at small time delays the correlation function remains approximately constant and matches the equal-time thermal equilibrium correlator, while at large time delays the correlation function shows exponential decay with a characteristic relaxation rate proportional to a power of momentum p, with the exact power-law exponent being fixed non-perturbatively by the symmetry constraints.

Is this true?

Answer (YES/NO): NO